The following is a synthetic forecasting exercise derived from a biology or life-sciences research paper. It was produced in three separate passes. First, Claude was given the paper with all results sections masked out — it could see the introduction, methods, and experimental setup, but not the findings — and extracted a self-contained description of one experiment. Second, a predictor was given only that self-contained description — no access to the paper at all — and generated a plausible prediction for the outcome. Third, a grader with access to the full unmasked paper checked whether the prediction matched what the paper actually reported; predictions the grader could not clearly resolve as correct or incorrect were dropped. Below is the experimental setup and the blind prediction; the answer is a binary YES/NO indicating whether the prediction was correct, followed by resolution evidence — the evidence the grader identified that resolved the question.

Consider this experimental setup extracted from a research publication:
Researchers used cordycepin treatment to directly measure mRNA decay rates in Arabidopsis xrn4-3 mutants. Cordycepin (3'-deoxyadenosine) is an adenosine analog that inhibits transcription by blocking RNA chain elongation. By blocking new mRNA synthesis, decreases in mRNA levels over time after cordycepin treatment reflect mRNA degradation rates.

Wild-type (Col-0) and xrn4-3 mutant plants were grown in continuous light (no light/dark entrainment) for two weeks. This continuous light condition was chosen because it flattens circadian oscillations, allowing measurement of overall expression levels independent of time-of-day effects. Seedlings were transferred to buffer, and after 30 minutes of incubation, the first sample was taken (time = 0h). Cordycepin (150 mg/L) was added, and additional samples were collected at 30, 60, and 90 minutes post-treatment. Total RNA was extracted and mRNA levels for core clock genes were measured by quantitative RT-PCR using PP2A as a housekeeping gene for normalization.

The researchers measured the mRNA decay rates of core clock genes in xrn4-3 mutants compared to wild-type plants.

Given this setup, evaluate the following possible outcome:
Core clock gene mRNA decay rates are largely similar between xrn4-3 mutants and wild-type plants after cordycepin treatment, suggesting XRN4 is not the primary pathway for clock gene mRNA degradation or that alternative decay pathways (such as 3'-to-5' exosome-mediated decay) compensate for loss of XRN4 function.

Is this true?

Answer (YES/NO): YES